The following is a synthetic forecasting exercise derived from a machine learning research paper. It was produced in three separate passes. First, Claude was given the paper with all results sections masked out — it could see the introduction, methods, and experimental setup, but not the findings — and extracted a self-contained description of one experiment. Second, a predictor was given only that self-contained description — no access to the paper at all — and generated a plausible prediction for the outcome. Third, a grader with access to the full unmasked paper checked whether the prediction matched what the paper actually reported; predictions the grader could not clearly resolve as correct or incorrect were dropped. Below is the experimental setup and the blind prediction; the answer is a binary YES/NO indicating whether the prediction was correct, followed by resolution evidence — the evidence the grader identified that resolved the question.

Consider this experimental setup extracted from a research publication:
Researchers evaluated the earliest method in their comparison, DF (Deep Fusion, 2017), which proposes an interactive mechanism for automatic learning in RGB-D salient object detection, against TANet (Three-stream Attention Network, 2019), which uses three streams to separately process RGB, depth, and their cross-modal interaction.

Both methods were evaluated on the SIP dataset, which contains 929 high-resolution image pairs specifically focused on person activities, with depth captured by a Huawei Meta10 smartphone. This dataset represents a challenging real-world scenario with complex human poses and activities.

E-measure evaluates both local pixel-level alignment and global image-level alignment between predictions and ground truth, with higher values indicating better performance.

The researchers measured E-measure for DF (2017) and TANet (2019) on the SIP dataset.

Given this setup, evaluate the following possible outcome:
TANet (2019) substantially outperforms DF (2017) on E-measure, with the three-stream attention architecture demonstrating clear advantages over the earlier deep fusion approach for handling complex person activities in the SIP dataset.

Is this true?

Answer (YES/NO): YES